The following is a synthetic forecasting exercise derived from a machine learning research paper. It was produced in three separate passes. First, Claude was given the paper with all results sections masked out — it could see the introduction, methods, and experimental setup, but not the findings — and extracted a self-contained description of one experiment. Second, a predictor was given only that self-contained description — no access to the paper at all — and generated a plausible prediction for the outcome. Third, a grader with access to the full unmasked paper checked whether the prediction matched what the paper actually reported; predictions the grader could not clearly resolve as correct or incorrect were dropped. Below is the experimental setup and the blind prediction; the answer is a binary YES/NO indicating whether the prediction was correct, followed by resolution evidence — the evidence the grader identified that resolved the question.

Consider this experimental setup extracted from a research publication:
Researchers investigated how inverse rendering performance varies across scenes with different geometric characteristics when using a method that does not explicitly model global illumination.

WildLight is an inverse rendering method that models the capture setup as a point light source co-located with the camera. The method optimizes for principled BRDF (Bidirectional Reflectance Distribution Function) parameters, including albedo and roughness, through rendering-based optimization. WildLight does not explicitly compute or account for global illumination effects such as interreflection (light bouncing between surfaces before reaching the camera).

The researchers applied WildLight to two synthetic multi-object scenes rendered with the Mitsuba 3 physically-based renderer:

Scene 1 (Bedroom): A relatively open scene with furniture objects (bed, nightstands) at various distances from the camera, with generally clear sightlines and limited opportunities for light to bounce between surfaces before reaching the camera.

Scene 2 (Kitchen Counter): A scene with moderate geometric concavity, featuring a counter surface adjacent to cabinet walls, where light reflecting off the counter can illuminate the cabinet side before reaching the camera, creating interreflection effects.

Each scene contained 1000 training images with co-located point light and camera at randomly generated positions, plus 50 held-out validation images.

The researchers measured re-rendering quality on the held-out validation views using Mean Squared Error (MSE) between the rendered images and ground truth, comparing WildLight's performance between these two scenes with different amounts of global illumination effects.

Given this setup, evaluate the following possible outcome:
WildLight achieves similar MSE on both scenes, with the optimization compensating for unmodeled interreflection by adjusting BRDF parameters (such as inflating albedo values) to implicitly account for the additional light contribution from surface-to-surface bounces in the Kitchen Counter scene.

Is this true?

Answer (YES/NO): NO